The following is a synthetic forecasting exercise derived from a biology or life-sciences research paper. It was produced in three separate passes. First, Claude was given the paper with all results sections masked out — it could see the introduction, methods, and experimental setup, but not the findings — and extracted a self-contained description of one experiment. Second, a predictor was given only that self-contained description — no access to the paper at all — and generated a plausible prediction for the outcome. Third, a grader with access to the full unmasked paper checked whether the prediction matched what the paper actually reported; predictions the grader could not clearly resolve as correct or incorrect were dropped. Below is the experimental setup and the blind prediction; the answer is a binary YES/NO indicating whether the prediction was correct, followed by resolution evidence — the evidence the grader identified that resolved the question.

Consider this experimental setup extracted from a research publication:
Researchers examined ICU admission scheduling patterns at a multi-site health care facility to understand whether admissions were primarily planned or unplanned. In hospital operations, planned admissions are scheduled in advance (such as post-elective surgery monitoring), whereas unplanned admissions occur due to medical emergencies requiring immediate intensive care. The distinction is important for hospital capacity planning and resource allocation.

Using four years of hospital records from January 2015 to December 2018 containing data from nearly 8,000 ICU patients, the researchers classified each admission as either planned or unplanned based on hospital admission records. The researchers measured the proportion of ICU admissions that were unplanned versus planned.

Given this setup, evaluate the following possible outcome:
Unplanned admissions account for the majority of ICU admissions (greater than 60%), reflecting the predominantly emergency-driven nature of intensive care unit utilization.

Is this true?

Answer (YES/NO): YES